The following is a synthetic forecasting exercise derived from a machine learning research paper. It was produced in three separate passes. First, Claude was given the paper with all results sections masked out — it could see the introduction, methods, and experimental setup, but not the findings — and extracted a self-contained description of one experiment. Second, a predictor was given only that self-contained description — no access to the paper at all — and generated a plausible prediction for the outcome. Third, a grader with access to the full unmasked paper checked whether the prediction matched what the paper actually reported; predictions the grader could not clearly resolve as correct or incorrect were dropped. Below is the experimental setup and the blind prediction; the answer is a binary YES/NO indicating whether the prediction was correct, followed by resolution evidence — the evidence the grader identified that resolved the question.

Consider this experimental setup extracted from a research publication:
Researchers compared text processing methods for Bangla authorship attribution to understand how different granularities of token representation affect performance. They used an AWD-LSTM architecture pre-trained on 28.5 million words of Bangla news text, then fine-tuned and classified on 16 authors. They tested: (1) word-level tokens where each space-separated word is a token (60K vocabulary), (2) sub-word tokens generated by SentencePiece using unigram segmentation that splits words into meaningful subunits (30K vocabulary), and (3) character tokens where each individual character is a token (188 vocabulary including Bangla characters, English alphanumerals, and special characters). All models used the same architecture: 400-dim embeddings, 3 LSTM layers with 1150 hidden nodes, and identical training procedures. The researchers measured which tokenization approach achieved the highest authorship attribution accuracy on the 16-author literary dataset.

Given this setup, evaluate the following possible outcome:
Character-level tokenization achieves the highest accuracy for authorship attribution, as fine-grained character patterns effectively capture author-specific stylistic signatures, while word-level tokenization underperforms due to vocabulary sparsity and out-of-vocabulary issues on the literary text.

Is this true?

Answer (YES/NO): NO